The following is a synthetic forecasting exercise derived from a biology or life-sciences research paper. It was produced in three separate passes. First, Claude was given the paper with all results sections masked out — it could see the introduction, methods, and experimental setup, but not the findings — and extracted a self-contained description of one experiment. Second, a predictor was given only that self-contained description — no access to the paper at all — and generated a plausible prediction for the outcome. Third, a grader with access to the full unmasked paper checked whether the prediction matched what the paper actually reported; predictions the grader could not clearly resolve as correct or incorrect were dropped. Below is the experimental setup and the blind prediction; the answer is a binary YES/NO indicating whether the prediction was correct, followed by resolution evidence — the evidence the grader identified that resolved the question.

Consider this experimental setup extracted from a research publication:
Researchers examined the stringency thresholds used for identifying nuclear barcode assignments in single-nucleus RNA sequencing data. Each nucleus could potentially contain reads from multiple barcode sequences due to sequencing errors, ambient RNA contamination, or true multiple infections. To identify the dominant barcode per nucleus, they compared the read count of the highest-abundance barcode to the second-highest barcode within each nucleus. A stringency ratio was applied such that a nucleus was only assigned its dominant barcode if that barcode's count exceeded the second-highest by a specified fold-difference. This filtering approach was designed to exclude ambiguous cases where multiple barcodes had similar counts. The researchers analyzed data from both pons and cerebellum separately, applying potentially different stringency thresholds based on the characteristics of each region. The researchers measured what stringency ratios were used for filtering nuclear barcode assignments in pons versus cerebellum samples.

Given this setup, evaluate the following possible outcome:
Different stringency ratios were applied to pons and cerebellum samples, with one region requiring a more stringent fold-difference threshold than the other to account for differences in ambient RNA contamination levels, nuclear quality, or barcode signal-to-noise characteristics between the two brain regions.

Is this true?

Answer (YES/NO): YES